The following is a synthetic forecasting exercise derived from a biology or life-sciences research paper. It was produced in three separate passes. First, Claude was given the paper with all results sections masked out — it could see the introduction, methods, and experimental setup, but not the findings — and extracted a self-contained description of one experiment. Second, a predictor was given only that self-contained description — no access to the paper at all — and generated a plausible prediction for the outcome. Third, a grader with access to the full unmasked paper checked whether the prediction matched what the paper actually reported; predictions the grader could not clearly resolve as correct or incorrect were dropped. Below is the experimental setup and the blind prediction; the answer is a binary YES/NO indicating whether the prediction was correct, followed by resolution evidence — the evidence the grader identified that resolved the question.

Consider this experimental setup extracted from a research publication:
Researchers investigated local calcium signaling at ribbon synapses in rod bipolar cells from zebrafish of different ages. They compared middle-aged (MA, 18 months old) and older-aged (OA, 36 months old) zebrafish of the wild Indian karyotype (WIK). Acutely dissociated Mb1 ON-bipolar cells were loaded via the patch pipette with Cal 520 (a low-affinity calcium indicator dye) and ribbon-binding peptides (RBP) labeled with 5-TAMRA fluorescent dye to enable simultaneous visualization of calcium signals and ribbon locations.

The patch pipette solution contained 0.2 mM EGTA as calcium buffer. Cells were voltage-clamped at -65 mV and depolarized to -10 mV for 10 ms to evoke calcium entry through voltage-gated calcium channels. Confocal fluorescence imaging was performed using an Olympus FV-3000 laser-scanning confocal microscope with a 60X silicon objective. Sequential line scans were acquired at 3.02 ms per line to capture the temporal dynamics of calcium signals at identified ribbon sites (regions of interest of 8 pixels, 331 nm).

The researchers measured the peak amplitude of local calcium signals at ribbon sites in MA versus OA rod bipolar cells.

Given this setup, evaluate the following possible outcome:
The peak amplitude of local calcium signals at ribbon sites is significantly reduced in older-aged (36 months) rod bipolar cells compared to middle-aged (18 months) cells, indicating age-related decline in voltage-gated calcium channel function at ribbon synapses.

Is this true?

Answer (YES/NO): NO